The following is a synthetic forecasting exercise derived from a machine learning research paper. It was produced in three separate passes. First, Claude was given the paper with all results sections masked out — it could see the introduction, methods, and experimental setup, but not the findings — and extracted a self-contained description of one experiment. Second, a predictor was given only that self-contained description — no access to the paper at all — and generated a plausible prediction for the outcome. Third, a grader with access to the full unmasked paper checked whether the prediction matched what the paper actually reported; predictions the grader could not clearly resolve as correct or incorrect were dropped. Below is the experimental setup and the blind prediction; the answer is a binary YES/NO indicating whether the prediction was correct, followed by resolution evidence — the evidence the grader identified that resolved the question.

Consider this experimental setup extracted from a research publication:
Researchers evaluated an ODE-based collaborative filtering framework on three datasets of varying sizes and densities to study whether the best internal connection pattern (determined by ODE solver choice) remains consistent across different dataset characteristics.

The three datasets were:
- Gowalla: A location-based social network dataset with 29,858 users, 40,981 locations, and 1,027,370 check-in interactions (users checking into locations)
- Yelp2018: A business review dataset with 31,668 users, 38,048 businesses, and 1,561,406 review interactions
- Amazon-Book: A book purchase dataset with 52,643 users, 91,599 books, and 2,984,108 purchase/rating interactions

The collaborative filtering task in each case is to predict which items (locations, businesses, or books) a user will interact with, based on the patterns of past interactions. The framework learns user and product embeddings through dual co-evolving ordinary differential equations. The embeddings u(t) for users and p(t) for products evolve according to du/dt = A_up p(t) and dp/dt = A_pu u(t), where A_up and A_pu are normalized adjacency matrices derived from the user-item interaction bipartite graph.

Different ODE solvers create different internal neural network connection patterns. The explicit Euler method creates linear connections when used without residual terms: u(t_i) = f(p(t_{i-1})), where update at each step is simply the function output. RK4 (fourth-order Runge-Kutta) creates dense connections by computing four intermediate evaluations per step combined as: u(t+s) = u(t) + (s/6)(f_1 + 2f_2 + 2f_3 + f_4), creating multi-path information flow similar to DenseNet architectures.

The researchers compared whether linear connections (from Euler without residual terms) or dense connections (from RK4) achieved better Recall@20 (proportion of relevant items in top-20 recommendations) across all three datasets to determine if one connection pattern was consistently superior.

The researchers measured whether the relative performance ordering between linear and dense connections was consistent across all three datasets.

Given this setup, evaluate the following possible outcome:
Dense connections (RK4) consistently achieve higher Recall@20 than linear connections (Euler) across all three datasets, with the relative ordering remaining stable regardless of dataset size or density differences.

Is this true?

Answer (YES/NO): YES